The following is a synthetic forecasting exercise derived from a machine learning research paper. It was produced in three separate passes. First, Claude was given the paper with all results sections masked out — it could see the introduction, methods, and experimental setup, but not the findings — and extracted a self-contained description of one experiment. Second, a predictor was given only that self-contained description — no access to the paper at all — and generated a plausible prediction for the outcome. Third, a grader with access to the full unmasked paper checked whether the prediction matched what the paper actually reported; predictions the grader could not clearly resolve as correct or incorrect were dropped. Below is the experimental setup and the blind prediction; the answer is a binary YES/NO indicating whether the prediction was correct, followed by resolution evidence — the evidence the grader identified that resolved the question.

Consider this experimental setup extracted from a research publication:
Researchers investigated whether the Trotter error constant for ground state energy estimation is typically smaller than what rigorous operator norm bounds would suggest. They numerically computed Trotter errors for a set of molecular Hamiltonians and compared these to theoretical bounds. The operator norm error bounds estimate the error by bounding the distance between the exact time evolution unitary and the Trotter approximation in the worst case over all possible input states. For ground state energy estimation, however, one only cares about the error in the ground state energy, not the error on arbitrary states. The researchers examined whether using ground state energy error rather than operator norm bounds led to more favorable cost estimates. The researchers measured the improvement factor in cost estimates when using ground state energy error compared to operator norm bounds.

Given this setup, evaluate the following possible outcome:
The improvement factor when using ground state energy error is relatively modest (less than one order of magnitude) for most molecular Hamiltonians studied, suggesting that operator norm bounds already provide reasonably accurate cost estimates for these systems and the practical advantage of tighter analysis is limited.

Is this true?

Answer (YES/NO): NO